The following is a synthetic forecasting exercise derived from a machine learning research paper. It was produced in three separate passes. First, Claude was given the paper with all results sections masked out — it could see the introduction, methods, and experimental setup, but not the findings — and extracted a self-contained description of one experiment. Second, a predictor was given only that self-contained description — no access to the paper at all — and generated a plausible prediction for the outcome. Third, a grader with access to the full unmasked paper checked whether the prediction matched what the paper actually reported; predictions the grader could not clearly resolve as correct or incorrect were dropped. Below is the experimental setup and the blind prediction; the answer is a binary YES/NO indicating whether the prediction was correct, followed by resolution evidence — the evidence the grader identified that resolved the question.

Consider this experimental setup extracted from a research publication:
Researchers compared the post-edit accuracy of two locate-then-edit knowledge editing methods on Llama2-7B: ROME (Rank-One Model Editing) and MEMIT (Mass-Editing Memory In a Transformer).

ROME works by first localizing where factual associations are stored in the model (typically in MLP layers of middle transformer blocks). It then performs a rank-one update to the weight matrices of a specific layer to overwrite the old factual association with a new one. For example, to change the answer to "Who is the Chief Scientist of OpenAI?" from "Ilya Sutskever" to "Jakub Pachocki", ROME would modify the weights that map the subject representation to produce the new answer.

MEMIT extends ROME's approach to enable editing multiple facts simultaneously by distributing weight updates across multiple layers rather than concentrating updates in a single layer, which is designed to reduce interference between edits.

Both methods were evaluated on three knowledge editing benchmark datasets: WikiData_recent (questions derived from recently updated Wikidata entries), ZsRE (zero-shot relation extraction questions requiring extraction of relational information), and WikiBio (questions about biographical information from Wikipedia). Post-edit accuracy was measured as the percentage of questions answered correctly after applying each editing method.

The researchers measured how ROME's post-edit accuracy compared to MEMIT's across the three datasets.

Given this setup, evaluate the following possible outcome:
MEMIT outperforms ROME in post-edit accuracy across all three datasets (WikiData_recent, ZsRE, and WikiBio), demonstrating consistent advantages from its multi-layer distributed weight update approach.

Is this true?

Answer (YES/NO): NO